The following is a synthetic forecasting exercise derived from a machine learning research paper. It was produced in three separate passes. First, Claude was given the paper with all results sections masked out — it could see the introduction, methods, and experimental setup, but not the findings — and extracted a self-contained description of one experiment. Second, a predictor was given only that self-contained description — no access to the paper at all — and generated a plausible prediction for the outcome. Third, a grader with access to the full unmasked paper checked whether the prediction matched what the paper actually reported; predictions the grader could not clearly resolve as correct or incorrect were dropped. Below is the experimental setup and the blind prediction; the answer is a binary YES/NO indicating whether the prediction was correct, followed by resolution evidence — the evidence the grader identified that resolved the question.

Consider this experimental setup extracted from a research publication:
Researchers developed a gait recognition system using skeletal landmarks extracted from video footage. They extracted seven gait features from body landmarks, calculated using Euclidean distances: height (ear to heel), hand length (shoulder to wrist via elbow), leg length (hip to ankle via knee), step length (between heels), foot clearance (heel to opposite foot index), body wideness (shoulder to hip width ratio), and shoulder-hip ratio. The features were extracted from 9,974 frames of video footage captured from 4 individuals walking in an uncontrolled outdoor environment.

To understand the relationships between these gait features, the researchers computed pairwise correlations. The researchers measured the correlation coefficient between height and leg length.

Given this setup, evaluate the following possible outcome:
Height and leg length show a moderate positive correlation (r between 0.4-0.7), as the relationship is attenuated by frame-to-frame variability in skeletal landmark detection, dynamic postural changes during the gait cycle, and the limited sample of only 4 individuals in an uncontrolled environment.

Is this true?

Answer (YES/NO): NO